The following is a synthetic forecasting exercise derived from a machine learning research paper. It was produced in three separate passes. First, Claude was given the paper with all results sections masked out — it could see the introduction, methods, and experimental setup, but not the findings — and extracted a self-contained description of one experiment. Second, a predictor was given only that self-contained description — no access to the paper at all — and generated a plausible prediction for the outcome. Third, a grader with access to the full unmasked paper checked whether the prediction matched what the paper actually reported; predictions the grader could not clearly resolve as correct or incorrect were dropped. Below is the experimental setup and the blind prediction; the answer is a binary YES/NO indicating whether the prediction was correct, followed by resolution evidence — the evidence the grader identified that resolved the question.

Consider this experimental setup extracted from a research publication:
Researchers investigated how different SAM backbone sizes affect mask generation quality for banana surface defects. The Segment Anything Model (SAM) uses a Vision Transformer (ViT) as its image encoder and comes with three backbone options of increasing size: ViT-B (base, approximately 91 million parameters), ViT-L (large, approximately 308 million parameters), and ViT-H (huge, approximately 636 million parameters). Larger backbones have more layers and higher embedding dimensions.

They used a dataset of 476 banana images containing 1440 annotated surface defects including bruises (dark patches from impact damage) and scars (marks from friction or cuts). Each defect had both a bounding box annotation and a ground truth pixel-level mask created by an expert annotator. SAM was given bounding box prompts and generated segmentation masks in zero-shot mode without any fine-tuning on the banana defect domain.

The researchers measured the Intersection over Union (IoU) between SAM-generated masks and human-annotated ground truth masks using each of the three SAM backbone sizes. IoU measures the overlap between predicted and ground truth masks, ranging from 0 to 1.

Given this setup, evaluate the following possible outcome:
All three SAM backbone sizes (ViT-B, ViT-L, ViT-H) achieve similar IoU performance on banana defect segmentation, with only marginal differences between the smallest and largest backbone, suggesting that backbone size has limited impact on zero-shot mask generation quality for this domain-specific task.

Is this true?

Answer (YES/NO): NO